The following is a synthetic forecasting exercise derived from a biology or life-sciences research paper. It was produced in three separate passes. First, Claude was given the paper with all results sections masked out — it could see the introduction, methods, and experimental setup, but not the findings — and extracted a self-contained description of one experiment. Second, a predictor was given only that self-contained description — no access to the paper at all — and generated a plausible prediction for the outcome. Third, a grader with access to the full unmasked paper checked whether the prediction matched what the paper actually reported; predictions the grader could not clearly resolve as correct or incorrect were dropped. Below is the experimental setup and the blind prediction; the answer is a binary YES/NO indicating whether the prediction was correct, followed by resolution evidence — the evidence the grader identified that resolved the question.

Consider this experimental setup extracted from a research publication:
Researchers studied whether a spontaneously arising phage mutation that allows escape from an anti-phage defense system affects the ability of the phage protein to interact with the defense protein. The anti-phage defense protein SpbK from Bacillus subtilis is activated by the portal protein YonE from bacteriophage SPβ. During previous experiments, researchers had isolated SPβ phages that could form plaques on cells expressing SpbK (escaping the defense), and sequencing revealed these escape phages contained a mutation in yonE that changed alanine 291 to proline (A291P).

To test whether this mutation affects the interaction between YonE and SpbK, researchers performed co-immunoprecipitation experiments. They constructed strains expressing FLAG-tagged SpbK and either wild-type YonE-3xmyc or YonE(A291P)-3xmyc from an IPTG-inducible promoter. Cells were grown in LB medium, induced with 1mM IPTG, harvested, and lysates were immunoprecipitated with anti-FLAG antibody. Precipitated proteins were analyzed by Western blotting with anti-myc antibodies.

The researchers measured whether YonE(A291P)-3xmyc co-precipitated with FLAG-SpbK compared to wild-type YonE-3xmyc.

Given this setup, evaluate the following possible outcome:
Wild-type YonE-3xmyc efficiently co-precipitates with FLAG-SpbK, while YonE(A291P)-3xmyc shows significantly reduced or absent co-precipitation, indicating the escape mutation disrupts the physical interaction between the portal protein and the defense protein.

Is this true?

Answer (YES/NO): YES